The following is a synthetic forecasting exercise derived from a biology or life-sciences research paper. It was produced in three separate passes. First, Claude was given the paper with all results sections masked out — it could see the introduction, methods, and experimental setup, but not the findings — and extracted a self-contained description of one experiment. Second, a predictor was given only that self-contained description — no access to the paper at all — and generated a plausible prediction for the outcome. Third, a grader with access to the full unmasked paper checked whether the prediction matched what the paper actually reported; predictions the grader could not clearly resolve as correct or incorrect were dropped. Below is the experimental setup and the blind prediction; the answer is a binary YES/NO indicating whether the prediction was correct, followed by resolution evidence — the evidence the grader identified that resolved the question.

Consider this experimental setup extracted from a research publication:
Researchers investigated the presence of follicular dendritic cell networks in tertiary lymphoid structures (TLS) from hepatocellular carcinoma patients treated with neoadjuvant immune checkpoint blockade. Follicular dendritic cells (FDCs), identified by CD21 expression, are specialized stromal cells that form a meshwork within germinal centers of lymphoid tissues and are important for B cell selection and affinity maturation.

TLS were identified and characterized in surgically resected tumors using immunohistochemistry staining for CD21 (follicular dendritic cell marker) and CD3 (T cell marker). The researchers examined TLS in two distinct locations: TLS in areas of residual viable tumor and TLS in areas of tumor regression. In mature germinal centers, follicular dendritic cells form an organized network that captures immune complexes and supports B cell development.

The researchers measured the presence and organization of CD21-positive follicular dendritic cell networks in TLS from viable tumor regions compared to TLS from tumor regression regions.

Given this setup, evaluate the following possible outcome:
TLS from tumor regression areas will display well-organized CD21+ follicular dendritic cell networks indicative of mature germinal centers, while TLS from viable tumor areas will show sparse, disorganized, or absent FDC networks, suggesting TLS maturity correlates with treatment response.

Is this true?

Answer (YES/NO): NO